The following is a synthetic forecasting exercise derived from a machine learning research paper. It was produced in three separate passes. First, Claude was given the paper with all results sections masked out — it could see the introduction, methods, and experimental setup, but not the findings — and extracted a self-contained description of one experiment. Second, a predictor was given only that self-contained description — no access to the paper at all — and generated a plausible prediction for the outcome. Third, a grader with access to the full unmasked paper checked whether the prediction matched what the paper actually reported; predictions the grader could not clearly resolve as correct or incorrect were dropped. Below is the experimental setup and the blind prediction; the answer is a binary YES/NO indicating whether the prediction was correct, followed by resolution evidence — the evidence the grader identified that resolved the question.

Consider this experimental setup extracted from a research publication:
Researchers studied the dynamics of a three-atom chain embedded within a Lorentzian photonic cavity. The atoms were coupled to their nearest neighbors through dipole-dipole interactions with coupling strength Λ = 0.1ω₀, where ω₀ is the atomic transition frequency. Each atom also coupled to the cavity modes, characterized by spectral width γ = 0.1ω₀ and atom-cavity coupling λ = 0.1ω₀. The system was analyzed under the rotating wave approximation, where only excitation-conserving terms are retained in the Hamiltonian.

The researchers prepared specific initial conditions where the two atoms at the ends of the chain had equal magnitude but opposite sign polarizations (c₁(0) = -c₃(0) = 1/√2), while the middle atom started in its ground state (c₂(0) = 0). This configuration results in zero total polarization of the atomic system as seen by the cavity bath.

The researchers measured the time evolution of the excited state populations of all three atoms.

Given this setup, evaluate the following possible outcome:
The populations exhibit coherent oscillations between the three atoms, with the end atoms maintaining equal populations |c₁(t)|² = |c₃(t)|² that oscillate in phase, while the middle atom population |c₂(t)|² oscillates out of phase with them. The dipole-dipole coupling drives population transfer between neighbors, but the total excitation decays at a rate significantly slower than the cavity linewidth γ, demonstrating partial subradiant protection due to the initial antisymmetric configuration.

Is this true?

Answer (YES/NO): NO